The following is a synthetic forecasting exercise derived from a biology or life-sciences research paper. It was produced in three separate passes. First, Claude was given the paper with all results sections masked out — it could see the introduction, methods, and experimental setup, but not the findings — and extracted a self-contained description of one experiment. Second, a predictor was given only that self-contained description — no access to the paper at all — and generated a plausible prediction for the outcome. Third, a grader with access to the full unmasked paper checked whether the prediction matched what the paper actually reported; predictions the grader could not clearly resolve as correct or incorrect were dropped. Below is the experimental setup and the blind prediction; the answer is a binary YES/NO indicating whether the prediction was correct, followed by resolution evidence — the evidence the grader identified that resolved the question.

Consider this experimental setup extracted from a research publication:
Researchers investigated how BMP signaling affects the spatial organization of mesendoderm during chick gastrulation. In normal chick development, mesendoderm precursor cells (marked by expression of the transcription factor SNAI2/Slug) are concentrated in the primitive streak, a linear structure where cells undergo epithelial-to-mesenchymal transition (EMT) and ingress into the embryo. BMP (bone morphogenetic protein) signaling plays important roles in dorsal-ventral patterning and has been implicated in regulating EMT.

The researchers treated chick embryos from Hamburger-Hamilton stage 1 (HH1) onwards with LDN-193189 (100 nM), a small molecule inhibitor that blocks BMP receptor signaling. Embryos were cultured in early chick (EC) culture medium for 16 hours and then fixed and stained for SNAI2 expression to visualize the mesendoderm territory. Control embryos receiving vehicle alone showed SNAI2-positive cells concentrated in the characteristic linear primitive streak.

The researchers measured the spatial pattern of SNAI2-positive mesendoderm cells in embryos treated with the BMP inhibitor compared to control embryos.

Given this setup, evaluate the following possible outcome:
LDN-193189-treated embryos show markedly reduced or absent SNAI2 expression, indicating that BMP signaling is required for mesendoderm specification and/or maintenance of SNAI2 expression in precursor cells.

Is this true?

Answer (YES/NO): NO